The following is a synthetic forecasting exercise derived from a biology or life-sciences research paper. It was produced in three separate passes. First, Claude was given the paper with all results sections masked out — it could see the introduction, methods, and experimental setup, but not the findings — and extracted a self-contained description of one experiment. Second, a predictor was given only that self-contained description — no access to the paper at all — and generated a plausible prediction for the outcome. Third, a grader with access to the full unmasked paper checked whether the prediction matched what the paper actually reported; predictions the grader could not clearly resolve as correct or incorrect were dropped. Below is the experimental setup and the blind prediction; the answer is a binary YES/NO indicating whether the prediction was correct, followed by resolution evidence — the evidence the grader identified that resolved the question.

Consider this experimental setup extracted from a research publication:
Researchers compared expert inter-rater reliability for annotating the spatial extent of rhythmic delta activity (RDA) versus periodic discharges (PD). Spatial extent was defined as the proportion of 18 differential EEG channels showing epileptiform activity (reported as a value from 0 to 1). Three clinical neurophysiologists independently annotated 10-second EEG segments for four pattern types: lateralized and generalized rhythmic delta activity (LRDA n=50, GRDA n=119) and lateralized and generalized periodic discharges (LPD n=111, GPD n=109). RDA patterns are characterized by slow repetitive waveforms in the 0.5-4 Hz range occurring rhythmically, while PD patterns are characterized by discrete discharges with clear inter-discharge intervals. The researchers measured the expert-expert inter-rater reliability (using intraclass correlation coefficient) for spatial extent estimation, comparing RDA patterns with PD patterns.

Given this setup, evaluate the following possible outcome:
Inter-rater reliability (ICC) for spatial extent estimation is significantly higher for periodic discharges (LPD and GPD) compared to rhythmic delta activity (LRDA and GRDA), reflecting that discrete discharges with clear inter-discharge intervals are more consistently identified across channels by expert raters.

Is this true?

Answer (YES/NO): NO